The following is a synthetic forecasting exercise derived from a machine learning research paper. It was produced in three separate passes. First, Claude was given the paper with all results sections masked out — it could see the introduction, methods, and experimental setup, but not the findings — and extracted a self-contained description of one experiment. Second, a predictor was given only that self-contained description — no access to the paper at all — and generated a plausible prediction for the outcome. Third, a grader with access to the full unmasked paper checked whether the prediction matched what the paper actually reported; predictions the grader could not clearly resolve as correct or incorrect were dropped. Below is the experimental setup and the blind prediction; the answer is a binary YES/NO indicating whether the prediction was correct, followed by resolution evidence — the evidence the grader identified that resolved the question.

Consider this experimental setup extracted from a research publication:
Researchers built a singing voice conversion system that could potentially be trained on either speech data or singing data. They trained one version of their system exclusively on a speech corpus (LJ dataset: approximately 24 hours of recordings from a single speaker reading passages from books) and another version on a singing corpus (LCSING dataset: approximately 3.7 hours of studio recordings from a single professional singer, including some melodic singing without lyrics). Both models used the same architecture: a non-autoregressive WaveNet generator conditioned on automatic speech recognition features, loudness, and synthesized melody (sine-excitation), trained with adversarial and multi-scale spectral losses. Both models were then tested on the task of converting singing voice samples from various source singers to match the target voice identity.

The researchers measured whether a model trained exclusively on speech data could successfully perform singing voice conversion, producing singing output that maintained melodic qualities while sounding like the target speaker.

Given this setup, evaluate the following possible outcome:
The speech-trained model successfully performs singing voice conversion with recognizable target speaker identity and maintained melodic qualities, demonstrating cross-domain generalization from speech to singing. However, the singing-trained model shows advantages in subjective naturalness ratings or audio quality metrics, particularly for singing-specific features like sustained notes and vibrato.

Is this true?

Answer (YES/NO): NO